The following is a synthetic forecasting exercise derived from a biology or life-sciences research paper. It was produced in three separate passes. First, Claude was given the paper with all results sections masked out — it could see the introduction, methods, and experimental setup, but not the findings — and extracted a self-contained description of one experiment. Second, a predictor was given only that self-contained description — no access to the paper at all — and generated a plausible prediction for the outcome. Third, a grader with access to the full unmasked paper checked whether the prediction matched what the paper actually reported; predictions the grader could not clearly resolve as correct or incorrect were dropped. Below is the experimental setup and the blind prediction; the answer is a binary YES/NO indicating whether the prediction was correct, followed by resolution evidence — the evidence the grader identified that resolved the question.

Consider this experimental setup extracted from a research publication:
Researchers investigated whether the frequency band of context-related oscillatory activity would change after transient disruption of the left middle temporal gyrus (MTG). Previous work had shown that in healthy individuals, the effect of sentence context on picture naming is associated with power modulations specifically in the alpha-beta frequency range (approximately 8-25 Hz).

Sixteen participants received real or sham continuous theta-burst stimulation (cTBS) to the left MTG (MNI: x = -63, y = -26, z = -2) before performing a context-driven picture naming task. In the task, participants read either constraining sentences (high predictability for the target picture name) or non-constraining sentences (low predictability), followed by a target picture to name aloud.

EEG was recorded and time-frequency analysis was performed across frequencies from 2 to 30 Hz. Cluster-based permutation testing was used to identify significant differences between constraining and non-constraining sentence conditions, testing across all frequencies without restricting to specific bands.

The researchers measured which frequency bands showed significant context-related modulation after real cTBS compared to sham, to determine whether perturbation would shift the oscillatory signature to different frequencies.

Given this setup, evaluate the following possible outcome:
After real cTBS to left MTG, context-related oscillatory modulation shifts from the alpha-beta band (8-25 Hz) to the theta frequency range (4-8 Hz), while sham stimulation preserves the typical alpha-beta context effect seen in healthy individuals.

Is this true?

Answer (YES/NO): NO